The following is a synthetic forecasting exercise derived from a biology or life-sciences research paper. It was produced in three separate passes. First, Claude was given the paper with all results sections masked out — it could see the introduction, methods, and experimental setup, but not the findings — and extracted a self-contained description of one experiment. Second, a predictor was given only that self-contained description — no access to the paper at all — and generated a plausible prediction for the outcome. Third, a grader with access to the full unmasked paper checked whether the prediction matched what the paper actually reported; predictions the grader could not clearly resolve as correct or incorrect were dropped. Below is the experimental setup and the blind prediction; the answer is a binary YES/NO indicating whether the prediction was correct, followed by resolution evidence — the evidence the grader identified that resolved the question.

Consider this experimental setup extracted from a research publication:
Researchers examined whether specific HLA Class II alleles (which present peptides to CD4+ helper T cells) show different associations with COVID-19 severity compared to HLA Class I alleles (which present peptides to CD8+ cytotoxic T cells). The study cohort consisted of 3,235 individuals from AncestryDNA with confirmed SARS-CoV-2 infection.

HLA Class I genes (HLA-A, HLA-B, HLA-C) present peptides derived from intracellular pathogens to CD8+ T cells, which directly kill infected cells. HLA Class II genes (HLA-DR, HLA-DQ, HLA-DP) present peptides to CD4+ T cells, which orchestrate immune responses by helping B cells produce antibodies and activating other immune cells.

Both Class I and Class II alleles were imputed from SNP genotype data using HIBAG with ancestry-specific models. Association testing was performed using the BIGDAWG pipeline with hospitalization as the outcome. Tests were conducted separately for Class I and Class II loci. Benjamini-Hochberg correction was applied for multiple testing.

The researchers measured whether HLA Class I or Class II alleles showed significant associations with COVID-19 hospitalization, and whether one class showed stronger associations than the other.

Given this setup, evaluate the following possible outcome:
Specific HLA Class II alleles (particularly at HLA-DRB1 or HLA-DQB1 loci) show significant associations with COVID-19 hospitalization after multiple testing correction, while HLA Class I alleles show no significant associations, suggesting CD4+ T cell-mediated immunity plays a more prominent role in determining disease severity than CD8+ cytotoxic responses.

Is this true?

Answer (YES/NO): NO